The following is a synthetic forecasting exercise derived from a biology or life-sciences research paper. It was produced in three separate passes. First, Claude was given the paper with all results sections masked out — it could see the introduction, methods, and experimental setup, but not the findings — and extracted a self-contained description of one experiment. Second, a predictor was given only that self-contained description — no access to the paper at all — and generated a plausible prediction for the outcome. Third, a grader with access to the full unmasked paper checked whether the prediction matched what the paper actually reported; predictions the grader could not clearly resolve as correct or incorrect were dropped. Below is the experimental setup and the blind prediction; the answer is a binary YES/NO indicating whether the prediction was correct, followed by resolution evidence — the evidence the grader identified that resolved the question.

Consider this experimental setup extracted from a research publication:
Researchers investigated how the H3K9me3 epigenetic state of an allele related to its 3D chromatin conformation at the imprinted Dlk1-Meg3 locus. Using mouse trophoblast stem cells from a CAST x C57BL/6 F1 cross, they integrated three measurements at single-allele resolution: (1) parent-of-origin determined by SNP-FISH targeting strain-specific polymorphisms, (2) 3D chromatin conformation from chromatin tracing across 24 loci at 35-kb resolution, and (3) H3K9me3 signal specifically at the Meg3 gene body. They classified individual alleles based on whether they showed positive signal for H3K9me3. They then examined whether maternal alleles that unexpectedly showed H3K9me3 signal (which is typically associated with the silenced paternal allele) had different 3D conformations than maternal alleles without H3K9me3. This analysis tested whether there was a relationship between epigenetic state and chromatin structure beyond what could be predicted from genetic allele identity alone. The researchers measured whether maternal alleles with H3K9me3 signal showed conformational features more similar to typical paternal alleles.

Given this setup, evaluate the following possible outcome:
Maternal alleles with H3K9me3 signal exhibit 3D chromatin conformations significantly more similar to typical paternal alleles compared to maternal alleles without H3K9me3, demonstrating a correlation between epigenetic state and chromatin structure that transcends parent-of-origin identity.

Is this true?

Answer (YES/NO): NO